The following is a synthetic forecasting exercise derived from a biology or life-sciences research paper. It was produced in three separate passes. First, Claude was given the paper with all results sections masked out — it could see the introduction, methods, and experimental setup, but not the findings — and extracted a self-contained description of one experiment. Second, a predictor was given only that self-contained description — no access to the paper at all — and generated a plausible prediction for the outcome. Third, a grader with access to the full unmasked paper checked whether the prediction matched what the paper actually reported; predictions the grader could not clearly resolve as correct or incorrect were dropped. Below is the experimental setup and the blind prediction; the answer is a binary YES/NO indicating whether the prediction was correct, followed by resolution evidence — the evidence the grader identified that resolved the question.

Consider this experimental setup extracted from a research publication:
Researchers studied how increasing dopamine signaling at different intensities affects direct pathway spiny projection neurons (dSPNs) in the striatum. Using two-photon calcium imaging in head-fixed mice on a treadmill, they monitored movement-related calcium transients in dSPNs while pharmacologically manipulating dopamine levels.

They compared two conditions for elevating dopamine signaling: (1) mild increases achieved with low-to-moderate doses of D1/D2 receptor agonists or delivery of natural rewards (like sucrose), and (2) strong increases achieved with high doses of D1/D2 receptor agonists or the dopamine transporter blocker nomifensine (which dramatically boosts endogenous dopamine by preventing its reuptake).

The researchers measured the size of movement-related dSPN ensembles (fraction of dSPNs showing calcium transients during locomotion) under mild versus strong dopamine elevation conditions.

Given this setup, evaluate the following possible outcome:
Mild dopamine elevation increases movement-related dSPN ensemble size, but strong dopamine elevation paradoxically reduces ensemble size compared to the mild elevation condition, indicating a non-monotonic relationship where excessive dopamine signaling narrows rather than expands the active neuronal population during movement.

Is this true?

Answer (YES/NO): YES